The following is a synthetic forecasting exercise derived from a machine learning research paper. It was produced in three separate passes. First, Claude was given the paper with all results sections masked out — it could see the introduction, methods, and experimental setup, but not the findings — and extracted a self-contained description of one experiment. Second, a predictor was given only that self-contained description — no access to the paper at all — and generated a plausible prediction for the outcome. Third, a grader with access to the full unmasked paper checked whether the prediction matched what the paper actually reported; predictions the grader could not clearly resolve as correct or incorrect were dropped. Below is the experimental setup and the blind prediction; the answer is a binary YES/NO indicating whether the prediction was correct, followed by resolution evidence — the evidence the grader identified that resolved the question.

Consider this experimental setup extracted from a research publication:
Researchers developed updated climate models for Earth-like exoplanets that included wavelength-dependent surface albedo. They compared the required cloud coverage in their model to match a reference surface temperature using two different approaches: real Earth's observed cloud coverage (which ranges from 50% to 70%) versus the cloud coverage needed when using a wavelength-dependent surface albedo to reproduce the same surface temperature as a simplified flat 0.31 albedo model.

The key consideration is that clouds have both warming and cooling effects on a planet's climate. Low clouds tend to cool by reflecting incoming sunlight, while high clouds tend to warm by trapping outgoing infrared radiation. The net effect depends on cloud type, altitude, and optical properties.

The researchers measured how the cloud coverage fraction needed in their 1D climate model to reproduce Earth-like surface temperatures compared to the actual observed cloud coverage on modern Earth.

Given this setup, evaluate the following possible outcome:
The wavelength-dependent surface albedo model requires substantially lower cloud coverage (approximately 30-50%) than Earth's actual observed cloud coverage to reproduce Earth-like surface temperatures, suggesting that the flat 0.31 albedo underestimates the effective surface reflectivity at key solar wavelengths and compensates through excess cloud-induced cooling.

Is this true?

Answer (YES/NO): YES